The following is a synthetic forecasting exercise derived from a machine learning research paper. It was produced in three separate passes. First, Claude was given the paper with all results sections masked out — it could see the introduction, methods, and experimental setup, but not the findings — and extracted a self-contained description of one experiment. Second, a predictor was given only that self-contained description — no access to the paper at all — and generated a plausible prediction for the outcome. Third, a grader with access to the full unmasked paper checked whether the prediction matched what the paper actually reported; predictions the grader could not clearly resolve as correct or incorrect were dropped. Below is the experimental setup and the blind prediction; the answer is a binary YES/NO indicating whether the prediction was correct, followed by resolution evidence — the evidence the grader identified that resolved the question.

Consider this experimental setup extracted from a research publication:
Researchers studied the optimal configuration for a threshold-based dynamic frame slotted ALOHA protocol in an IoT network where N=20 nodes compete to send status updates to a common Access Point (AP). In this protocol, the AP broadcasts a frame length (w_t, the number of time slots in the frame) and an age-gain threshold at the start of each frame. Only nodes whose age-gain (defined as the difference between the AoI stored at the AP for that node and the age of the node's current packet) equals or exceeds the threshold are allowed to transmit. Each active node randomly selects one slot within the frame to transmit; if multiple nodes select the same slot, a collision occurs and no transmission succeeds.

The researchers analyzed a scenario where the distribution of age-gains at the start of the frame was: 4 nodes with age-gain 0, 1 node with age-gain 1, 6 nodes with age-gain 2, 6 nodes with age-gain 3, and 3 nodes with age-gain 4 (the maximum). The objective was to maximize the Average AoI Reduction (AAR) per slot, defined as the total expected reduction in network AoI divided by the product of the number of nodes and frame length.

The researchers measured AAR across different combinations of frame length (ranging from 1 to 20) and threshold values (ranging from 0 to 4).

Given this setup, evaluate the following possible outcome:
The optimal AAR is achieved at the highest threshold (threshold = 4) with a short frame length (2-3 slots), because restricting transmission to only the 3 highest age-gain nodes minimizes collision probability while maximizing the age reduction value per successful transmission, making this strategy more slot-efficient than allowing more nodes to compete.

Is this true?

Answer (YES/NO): NO